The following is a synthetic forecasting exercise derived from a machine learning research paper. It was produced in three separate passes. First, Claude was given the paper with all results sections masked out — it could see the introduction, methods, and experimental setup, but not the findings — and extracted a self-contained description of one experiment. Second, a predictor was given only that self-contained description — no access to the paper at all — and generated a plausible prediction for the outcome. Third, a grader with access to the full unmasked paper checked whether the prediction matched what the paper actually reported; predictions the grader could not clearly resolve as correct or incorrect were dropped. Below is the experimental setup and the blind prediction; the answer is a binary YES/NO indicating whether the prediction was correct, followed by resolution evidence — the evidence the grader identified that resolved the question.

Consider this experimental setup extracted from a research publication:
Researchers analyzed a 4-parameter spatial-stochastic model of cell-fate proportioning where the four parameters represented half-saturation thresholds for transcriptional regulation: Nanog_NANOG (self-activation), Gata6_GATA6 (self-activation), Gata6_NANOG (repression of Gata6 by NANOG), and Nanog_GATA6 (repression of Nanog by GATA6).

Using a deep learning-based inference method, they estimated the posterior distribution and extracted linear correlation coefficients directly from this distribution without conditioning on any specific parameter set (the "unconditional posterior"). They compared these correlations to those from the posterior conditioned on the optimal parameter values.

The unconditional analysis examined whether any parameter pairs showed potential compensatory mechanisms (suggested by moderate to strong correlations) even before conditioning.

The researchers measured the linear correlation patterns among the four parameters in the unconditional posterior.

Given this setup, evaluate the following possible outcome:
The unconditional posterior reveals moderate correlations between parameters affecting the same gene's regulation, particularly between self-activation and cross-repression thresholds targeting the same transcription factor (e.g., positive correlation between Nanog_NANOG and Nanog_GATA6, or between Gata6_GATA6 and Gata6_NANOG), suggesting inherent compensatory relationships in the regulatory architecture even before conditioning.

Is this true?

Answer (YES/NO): NO